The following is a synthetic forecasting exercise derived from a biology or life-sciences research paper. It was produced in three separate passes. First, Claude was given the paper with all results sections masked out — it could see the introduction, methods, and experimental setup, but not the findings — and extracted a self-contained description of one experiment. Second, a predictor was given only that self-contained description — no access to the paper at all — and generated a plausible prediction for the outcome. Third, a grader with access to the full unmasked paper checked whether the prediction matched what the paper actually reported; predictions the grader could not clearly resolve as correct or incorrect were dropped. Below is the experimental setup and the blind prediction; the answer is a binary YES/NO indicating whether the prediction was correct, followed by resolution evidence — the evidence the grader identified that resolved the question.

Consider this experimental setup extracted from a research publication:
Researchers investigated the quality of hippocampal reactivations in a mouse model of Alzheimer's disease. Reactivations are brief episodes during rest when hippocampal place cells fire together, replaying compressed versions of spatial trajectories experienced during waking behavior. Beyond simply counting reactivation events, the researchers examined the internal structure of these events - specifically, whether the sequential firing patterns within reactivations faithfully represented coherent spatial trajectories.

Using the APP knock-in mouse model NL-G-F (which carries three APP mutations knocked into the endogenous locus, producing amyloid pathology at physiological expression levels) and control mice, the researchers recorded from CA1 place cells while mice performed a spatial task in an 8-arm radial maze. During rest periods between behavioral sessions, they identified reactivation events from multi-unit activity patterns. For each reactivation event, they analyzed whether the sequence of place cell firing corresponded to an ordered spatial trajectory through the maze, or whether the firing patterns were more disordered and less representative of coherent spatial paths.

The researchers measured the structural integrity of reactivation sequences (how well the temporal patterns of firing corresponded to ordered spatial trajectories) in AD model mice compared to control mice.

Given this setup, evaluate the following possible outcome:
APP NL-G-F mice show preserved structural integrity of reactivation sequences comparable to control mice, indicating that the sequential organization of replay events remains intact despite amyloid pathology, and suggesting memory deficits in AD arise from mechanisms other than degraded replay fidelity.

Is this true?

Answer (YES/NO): NO